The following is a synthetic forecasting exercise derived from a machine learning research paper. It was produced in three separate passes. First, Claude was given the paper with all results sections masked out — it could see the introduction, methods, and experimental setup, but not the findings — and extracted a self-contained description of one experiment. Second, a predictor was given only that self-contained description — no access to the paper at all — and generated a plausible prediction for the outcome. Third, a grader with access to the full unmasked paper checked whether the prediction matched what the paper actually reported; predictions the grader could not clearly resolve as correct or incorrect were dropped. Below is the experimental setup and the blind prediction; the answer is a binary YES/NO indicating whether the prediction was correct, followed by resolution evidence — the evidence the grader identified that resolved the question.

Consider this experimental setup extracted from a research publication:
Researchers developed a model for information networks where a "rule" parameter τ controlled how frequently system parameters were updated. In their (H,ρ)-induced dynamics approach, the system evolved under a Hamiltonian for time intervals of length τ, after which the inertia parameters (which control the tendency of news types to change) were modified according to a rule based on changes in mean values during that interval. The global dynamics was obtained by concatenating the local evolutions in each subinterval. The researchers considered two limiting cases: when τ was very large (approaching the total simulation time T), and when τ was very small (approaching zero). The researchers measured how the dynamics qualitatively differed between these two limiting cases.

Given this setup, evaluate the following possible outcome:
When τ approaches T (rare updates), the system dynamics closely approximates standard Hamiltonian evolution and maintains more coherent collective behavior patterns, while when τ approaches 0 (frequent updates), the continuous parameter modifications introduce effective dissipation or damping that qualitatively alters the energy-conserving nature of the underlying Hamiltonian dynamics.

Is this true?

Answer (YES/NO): NO